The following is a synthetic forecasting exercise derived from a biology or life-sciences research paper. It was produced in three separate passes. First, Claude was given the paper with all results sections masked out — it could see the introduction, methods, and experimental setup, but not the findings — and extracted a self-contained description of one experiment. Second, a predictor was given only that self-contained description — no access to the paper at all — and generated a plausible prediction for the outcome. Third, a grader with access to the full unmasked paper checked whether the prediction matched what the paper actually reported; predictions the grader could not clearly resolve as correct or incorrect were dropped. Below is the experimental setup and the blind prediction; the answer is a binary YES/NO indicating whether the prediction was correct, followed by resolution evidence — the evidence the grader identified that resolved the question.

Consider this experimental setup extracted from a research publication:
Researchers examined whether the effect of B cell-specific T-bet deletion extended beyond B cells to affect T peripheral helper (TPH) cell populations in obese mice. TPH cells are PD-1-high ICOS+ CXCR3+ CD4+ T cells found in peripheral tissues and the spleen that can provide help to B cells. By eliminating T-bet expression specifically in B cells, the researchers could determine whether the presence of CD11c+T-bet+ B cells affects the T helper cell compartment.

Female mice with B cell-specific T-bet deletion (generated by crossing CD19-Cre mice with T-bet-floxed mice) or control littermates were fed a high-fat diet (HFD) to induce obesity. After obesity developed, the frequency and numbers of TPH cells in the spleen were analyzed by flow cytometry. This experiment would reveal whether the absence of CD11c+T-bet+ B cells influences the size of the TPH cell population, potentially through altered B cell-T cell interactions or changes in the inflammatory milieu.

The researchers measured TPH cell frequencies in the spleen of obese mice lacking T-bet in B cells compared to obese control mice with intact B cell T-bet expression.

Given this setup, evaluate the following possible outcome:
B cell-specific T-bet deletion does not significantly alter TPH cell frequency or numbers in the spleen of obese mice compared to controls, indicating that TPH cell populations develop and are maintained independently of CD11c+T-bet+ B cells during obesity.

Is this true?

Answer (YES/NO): NO